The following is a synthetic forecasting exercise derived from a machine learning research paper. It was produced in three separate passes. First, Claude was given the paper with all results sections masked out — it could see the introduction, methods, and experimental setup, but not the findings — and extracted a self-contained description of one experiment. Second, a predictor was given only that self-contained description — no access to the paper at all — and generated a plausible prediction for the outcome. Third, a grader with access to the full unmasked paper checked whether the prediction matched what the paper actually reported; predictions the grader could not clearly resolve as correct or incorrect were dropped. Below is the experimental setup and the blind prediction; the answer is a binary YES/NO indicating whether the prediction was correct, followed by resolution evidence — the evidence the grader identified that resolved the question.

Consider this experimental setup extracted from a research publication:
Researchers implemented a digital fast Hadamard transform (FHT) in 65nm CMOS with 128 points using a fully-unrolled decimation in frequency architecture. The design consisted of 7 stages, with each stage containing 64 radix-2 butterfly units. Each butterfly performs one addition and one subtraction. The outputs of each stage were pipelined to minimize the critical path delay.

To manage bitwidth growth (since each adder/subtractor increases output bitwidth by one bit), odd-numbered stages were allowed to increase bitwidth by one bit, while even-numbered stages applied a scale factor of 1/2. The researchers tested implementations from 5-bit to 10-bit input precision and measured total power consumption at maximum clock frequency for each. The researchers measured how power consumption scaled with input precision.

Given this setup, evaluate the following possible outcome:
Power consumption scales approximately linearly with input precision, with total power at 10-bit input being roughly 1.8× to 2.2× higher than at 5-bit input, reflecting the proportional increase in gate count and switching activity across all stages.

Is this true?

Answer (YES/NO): NO